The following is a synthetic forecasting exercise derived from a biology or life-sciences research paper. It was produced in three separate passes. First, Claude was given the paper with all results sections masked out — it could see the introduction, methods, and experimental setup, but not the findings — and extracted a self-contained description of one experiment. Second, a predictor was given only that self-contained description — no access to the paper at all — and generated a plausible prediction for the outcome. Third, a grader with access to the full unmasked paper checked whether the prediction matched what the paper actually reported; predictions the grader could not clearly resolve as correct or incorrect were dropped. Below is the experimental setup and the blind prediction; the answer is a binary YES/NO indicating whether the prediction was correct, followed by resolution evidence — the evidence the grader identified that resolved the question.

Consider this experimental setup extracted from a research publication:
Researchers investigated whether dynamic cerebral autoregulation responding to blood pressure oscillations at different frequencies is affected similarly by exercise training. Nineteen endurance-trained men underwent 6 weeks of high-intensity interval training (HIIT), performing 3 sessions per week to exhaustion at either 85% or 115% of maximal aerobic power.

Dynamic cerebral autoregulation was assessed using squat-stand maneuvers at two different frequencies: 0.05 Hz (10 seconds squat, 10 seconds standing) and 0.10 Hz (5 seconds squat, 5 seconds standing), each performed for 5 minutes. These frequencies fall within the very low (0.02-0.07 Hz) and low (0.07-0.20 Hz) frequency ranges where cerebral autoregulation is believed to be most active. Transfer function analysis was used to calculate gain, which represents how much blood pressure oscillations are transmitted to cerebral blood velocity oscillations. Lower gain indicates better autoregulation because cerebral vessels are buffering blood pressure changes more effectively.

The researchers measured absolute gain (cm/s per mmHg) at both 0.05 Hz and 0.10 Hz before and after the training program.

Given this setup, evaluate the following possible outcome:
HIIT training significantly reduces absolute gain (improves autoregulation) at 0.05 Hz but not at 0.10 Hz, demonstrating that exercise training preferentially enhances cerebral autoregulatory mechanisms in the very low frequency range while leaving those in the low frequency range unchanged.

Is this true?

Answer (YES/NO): NO